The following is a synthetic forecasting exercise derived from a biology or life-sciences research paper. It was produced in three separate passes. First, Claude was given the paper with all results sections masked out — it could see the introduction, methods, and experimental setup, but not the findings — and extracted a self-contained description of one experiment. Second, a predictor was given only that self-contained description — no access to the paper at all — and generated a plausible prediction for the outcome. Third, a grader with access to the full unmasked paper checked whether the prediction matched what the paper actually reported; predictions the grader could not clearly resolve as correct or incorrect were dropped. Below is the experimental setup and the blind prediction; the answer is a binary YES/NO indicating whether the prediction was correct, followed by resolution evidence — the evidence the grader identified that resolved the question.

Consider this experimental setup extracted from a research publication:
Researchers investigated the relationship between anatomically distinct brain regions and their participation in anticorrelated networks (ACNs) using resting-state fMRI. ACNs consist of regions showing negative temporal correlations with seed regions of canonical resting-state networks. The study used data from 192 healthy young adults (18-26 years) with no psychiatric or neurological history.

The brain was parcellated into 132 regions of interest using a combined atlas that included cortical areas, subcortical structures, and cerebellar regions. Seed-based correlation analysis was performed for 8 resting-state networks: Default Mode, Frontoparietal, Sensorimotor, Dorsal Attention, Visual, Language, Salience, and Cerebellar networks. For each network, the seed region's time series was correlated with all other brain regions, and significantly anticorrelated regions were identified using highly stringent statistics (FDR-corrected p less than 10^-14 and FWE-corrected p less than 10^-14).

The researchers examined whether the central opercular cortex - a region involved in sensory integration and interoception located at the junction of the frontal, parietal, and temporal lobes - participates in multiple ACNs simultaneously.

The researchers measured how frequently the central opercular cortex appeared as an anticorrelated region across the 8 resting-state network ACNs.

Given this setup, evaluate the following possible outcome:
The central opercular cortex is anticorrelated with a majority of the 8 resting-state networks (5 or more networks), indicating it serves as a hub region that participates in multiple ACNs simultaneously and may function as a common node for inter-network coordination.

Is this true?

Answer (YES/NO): NO